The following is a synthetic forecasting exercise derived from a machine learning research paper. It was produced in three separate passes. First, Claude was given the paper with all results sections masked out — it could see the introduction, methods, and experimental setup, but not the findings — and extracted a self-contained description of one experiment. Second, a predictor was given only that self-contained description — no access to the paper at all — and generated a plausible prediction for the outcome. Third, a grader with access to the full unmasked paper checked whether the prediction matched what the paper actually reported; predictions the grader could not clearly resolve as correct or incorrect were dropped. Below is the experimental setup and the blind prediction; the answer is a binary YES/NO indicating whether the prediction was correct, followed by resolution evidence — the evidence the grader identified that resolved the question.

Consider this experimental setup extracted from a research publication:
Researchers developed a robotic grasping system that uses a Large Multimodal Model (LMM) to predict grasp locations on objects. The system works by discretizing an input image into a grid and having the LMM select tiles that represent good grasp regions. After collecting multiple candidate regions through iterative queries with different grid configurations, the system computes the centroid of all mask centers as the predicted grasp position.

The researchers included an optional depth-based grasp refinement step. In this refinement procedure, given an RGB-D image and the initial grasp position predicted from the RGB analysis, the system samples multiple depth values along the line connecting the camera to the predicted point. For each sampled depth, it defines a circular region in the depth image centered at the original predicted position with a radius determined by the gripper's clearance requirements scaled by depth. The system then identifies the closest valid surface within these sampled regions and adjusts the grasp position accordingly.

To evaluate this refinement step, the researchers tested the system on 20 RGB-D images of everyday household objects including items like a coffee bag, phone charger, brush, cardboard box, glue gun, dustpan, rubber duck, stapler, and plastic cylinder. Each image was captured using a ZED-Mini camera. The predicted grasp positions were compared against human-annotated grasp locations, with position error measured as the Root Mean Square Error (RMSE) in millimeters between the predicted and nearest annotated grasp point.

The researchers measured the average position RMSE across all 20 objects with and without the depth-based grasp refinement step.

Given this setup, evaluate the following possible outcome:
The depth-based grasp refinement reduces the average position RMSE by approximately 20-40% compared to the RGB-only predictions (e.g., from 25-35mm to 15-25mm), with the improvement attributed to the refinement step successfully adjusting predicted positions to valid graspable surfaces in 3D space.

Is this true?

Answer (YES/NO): NO